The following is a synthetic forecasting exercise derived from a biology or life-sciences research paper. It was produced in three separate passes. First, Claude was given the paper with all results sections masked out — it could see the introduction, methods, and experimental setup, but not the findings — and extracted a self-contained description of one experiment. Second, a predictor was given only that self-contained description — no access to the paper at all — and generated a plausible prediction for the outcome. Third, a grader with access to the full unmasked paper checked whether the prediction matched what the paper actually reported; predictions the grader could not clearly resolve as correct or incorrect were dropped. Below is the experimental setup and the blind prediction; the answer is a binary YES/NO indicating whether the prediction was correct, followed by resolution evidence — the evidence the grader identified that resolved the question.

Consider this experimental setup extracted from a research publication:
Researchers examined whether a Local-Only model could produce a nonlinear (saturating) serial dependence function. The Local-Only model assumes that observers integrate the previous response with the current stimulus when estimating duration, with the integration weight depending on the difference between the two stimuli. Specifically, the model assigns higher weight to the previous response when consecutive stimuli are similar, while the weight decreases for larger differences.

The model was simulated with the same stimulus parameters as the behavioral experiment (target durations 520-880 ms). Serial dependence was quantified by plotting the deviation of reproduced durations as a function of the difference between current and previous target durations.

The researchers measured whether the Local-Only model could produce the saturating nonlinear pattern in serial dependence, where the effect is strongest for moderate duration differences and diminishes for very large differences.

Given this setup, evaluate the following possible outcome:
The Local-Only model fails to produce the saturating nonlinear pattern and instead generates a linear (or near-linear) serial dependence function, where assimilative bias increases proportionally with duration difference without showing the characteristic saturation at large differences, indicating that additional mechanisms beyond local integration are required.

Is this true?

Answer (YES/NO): NO